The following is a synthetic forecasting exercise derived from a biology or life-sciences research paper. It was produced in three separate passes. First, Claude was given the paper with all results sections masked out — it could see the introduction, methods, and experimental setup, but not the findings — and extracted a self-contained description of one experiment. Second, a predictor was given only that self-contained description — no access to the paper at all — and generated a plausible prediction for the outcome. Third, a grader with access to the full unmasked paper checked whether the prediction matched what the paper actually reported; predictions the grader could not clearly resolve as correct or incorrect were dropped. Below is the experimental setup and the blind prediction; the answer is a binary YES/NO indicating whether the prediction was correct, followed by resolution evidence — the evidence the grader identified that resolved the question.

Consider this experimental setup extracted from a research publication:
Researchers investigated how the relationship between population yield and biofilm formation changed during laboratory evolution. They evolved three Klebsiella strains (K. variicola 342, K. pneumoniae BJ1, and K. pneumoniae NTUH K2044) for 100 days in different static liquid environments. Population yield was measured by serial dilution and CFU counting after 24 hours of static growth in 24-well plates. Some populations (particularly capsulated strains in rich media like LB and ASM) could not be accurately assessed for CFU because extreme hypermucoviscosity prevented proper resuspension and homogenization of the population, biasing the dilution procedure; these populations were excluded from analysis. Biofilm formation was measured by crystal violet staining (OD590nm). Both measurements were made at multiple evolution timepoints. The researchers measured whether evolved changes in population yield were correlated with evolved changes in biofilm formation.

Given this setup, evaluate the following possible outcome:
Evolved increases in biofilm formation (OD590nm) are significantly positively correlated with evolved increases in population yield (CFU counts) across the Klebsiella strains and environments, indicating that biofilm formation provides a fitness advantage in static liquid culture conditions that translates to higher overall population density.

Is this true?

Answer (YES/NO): NO